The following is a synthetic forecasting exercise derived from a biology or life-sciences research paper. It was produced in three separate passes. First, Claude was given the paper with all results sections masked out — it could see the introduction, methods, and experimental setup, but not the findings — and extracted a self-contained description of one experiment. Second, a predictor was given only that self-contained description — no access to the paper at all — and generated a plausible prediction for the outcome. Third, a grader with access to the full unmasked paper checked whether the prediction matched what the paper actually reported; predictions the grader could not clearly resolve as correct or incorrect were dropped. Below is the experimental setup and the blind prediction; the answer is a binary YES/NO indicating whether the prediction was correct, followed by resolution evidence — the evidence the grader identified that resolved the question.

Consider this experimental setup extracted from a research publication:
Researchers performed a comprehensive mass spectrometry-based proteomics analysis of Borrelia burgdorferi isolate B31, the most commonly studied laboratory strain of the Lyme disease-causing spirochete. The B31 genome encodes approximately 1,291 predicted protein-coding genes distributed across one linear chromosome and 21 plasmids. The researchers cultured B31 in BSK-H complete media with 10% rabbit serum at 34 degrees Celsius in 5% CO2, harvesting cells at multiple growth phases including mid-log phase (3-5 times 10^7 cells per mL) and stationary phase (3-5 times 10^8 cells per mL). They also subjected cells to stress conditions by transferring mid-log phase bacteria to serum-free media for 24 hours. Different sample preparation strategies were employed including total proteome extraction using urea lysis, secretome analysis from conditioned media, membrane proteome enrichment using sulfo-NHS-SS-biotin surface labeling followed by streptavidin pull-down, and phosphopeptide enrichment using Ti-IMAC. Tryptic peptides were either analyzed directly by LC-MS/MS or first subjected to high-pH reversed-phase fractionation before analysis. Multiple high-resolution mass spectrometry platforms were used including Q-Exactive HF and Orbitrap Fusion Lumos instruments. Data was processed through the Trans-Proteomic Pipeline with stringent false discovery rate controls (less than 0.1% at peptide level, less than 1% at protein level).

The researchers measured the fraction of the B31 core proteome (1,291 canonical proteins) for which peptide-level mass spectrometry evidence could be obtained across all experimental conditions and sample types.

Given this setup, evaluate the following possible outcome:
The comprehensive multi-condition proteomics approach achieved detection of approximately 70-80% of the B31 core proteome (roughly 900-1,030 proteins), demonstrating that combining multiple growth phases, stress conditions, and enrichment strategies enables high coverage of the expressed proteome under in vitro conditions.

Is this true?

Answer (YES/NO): NO